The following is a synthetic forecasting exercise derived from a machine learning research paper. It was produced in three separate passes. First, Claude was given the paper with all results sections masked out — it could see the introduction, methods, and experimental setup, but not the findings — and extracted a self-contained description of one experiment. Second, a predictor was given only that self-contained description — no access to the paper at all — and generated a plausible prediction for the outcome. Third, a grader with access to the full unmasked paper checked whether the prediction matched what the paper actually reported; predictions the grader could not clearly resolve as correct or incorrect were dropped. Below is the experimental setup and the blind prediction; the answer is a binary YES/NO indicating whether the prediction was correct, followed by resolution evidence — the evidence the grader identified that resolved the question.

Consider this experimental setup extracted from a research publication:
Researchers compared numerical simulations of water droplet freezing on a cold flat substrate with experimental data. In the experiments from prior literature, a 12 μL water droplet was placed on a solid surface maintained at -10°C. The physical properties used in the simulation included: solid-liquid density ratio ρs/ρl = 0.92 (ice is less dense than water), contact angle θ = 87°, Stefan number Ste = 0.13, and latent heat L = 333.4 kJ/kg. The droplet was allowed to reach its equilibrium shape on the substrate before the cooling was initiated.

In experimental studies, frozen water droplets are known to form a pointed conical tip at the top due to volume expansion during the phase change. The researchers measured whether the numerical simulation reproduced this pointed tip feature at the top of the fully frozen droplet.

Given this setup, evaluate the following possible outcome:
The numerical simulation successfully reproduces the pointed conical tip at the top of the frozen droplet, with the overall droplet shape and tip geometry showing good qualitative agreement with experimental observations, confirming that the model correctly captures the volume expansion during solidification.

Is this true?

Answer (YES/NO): NO